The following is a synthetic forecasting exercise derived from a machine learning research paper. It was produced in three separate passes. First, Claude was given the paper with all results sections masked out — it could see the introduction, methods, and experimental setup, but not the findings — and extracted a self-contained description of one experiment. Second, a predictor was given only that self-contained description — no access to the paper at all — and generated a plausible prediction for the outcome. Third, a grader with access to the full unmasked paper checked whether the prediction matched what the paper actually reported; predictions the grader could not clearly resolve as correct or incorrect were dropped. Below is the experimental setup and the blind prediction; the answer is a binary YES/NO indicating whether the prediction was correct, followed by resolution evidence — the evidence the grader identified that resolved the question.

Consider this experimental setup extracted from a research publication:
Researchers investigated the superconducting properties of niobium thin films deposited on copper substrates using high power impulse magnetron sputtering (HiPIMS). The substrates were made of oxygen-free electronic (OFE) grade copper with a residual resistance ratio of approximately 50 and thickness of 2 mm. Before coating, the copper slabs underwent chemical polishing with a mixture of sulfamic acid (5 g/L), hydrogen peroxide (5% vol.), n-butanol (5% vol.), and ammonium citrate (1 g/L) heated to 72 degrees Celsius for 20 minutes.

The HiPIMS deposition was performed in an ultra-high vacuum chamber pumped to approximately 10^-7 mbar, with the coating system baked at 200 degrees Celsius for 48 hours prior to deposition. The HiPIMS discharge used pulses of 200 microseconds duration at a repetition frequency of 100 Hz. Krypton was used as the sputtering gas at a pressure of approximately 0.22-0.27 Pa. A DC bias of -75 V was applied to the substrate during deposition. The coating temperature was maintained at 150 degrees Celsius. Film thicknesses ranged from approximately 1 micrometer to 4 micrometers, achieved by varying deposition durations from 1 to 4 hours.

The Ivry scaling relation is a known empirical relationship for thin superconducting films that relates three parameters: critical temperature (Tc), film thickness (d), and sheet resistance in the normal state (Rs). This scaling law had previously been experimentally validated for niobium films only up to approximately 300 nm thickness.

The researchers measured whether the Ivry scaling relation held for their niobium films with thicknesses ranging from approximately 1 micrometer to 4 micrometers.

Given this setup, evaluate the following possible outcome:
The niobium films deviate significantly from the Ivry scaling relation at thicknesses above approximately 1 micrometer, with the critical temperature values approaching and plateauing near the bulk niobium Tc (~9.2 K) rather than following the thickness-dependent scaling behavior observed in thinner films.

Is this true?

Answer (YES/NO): NO